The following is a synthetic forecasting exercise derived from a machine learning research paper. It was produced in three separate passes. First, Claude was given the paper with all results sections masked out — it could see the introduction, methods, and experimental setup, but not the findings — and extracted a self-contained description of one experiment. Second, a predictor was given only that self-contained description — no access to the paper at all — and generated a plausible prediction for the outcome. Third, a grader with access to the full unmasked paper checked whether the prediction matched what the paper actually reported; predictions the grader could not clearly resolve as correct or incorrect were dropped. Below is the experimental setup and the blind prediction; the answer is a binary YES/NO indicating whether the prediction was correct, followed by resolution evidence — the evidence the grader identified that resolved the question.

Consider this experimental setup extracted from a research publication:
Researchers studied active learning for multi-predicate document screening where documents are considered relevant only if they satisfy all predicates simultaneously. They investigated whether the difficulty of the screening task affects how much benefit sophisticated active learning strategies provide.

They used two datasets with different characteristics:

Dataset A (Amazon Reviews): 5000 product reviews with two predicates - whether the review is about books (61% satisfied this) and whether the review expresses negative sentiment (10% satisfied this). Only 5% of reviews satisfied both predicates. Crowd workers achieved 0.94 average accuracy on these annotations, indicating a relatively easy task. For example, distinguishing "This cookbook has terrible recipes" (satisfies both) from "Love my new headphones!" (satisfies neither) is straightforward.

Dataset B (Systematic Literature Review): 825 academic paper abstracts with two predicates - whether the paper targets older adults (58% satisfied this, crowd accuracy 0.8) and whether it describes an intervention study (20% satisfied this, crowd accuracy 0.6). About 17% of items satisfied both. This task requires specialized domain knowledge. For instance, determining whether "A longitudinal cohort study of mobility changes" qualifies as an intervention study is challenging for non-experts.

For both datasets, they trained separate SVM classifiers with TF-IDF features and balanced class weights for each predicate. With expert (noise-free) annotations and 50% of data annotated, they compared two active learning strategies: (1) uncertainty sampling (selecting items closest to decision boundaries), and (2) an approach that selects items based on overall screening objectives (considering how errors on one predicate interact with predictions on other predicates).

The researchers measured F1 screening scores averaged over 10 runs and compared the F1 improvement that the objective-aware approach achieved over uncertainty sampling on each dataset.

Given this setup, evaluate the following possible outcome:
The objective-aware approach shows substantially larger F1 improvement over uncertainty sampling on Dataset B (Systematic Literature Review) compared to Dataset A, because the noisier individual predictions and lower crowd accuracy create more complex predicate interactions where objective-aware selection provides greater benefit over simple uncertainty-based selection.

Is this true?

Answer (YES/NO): YES